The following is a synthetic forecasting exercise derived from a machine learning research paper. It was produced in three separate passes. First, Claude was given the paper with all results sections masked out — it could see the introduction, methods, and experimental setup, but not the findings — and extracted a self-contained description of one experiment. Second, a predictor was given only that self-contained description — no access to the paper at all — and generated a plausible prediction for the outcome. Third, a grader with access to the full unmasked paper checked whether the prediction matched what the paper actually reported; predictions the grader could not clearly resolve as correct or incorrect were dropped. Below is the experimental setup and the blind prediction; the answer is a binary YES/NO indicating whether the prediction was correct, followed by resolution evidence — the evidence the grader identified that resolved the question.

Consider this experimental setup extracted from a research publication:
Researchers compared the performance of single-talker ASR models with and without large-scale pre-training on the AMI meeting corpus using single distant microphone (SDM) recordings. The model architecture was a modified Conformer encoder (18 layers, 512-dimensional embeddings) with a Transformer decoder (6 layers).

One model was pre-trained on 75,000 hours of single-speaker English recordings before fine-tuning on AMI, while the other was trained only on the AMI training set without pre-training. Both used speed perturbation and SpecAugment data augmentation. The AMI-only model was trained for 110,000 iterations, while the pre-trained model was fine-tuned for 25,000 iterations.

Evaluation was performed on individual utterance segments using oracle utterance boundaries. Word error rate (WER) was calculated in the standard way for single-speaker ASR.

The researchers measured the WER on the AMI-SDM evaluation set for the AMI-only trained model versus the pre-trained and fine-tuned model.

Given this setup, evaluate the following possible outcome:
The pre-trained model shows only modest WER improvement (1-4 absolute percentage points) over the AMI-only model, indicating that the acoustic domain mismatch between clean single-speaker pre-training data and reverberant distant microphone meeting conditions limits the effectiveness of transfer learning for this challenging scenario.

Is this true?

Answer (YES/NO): NO